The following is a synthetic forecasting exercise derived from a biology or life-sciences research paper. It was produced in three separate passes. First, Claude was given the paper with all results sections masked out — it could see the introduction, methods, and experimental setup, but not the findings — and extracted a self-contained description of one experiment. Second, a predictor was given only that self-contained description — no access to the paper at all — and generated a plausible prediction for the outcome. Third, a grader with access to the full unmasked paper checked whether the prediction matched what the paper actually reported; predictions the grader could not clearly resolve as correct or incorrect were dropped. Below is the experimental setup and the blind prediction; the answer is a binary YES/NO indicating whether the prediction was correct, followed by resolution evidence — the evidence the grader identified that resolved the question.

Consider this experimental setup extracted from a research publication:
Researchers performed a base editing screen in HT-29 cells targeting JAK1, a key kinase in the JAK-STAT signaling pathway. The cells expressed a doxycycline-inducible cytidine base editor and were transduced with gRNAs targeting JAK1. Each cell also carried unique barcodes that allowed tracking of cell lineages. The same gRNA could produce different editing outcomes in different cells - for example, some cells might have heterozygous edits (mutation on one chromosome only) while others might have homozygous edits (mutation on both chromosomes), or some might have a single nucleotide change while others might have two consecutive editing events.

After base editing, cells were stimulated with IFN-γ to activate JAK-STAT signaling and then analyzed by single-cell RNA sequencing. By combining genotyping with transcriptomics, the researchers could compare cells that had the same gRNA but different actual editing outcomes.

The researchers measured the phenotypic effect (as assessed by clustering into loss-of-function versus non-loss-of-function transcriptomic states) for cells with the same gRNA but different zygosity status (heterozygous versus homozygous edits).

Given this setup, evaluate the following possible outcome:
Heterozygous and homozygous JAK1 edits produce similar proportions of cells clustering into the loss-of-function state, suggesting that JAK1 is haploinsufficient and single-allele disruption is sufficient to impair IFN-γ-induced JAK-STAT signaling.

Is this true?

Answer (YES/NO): NO